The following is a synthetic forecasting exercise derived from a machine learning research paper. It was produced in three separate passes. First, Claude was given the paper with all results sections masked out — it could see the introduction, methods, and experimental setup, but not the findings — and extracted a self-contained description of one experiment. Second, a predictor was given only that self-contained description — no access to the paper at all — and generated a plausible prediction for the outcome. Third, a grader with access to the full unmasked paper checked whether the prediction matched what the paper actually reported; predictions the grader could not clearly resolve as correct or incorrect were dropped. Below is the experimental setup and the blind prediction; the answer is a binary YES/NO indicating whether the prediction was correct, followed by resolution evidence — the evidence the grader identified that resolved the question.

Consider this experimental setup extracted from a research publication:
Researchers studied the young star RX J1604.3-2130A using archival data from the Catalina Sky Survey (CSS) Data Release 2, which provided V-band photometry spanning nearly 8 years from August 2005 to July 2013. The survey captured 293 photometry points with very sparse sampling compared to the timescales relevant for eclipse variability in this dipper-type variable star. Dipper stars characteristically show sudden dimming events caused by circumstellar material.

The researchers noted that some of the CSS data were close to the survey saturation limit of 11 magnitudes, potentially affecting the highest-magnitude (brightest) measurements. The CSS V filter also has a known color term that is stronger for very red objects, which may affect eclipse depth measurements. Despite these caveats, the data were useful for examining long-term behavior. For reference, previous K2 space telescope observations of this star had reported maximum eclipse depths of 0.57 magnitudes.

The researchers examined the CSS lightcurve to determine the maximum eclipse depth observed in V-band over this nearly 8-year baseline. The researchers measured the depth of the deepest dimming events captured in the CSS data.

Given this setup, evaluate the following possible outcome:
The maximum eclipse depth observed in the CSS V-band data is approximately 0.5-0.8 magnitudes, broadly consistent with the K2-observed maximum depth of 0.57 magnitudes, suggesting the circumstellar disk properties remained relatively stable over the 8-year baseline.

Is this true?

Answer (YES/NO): NO